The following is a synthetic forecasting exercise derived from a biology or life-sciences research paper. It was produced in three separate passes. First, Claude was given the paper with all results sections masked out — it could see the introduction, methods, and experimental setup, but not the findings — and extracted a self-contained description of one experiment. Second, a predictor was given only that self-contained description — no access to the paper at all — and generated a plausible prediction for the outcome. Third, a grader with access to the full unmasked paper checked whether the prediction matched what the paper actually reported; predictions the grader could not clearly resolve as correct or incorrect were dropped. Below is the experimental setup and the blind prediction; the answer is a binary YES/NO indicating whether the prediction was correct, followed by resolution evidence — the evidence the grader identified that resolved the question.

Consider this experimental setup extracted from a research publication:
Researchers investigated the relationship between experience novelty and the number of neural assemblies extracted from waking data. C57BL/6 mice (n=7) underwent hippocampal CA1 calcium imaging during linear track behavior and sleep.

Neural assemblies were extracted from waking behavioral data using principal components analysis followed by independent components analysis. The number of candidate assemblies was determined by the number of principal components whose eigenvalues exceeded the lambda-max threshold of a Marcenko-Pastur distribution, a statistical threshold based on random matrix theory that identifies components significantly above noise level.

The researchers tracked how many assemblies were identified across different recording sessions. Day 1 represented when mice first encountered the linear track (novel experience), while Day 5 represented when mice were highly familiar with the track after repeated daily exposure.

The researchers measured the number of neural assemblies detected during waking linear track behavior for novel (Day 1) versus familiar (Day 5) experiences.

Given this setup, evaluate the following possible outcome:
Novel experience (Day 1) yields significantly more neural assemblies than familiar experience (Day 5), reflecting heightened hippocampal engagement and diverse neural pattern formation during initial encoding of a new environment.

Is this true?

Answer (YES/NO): NO